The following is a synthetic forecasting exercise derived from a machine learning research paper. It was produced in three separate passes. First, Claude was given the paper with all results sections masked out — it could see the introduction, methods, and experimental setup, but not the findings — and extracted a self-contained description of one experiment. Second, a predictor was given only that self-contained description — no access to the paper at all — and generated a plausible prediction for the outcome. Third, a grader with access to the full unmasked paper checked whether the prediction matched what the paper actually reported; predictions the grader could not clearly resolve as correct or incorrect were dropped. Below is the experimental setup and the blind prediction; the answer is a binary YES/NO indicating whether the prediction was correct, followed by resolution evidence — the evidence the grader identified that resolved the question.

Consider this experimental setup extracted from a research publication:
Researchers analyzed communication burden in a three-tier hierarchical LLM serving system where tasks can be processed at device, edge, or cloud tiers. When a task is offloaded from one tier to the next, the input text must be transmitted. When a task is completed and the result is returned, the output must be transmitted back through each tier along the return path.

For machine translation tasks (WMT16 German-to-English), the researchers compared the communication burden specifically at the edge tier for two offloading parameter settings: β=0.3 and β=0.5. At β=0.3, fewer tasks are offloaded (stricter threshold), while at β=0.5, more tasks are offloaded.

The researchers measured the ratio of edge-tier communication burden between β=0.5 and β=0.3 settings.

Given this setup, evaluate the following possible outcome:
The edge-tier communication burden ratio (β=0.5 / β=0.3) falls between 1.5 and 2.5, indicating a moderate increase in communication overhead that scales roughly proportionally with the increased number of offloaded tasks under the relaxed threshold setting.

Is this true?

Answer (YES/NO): YES